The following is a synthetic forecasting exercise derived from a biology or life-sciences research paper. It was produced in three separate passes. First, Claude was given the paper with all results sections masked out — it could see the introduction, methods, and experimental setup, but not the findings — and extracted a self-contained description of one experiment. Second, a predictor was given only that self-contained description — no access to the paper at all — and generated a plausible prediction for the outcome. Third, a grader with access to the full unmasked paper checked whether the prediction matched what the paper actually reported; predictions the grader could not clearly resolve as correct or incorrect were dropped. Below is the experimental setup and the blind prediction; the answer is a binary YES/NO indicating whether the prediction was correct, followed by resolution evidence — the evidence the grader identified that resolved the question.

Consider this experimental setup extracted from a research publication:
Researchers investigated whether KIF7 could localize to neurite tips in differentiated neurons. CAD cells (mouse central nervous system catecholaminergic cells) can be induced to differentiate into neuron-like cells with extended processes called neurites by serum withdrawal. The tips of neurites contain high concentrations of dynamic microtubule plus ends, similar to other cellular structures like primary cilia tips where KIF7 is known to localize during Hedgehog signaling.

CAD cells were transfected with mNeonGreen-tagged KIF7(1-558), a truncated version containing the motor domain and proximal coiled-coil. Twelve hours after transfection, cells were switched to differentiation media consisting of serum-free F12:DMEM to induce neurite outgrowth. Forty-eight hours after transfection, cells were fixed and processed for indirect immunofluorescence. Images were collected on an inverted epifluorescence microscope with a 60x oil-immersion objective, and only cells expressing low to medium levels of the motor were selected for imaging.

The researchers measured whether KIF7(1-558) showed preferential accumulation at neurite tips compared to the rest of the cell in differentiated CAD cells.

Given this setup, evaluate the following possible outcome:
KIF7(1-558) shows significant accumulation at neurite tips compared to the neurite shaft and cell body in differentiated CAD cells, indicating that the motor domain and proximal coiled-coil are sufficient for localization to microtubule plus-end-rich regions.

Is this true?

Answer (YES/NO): NO